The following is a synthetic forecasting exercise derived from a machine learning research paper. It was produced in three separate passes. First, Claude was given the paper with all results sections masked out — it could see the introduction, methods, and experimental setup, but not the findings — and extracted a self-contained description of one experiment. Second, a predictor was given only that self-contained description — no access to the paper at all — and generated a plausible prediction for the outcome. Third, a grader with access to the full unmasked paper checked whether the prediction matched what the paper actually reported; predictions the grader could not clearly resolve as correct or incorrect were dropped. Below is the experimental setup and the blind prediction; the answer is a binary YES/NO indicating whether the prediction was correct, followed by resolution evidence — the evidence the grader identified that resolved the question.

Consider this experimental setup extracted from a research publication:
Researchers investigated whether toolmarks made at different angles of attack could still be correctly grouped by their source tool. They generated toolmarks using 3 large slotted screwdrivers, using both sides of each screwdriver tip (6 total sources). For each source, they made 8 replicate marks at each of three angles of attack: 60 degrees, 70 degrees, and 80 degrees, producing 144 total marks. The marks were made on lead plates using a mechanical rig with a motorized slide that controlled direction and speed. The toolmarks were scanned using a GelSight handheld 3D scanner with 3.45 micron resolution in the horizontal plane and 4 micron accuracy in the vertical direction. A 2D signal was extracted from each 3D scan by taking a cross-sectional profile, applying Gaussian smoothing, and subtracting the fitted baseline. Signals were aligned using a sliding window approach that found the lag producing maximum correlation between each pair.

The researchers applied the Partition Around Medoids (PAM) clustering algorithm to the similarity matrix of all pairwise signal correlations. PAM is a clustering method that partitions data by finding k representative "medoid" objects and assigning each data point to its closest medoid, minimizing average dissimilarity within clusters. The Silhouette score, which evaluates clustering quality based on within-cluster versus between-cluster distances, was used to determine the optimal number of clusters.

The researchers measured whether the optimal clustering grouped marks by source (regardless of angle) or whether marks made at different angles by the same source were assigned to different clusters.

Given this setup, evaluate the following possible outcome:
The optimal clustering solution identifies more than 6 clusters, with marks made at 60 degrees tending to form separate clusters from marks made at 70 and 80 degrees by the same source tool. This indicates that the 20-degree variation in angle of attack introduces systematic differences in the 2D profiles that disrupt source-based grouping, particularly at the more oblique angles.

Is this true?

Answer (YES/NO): NO